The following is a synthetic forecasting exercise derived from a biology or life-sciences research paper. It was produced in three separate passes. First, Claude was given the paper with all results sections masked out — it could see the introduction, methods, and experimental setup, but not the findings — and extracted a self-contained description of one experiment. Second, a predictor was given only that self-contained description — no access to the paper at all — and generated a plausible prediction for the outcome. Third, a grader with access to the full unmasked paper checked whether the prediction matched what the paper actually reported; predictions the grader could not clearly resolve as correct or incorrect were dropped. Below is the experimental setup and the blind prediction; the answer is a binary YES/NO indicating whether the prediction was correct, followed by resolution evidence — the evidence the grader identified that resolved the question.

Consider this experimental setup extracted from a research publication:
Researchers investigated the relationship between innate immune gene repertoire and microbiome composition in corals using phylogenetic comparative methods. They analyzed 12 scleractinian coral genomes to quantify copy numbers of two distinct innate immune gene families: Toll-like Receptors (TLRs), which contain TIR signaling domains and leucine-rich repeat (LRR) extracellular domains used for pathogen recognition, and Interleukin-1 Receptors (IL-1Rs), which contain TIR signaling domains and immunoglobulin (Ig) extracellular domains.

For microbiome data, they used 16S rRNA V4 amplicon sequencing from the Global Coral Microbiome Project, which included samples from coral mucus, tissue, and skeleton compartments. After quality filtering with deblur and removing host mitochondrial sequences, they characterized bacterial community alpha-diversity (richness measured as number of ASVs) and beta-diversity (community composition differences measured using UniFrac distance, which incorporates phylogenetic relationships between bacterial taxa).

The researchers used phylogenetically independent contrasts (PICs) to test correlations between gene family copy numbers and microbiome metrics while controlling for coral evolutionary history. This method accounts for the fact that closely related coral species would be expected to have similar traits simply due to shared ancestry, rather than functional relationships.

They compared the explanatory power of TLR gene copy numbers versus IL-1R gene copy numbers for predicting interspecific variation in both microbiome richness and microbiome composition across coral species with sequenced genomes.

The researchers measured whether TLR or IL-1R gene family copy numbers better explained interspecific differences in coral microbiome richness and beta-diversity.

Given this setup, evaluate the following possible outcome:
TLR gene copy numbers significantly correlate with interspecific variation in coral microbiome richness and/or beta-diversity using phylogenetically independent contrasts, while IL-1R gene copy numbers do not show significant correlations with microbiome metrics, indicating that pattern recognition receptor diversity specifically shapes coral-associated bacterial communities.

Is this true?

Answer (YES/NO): NO